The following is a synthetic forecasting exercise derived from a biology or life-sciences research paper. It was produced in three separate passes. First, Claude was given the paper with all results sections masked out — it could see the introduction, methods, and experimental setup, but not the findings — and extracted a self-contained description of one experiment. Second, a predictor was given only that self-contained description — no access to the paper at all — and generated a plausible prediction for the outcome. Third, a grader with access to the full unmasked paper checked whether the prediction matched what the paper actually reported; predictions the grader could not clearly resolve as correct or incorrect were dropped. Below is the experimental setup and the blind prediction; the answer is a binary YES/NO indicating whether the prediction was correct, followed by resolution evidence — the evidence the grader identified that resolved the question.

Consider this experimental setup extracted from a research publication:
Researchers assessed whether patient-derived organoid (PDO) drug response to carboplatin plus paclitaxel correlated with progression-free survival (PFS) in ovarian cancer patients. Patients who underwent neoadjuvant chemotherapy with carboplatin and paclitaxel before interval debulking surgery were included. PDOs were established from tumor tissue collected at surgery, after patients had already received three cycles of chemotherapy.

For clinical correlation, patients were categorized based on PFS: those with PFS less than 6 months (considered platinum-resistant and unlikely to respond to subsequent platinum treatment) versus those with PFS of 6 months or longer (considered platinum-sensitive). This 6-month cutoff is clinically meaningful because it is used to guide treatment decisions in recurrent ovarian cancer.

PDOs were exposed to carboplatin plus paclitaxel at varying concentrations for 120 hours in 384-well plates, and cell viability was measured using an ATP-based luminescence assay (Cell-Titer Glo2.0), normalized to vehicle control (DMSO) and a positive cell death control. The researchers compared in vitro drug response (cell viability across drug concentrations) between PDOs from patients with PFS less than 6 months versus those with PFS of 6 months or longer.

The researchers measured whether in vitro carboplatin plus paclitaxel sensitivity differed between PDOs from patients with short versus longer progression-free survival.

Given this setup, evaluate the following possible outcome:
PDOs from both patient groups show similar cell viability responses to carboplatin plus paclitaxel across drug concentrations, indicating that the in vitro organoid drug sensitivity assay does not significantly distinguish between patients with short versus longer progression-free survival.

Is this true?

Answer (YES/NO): YES